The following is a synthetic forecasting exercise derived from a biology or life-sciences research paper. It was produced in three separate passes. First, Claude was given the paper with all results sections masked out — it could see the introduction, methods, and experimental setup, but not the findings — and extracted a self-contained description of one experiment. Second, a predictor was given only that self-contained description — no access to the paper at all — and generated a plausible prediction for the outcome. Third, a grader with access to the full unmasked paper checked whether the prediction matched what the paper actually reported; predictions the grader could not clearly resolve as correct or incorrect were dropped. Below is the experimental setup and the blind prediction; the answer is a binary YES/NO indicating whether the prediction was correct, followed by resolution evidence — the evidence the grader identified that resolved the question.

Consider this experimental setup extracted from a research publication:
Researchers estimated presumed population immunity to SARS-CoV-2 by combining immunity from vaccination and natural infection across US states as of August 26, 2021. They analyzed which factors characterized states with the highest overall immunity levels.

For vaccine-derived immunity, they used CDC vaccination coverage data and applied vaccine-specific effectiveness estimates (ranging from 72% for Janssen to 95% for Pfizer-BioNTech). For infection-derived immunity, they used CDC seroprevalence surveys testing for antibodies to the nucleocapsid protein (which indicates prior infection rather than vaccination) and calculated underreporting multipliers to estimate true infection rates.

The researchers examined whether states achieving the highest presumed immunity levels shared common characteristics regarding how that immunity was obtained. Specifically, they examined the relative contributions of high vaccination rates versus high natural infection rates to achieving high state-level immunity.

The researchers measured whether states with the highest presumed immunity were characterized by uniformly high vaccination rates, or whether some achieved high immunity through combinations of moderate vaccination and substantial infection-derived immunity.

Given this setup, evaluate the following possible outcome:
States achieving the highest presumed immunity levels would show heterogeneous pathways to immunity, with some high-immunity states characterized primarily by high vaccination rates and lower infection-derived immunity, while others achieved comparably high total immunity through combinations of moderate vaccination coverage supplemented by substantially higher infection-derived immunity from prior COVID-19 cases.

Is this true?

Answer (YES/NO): YES